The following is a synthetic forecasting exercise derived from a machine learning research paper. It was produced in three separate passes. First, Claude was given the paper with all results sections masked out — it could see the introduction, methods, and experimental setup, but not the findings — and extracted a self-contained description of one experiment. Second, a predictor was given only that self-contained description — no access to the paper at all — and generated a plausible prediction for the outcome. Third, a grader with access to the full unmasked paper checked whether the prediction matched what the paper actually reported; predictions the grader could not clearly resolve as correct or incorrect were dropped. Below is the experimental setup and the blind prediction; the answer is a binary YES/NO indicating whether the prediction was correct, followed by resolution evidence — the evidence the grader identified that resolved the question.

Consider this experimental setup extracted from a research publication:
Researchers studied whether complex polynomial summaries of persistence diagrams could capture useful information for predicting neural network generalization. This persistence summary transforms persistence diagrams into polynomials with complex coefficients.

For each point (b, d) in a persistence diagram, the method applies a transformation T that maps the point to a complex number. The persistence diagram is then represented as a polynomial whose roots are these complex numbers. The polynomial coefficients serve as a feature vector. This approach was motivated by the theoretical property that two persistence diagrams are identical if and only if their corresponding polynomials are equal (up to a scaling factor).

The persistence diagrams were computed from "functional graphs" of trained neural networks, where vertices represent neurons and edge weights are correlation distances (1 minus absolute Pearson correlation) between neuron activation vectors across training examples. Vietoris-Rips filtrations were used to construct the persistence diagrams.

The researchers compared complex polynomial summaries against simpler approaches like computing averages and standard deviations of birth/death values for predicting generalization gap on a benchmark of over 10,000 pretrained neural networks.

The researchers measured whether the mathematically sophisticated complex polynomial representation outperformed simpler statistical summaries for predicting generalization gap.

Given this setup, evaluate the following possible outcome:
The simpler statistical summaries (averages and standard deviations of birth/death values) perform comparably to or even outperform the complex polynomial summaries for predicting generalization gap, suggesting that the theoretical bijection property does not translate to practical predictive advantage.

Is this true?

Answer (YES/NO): YES